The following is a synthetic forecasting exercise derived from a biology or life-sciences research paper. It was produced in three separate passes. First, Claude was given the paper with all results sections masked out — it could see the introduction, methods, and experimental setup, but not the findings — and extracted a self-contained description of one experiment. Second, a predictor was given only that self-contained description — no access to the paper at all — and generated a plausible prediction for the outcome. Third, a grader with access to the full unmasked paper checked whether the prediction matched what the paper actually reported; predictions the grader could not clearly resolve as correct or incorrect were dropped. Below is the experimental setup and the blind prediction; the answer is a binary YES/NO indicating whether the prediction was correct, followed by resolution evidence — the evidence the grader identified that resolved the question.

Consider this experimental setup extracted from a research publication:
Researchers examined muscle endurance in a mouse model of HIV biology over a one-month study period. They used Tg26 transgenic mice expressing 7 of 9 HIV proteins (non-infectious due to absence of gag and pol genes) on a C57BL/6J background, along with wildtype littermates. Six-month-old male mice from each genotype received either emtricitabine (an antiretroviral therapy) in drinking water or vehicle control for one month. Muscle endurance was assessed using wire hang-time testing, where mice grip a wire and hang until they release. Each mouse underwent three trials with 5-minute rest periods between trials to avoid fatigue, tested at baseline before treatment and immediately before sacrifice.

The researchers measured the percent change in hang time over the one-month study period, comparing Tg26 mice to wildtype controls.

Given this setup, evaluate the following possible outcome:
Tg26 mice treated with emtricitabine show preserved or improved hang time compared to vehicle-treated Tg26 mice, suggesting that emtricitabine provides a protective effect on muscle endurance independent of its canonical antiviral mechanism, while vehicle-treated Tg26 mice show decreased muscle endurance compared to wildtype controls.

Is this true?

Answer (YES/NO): NO